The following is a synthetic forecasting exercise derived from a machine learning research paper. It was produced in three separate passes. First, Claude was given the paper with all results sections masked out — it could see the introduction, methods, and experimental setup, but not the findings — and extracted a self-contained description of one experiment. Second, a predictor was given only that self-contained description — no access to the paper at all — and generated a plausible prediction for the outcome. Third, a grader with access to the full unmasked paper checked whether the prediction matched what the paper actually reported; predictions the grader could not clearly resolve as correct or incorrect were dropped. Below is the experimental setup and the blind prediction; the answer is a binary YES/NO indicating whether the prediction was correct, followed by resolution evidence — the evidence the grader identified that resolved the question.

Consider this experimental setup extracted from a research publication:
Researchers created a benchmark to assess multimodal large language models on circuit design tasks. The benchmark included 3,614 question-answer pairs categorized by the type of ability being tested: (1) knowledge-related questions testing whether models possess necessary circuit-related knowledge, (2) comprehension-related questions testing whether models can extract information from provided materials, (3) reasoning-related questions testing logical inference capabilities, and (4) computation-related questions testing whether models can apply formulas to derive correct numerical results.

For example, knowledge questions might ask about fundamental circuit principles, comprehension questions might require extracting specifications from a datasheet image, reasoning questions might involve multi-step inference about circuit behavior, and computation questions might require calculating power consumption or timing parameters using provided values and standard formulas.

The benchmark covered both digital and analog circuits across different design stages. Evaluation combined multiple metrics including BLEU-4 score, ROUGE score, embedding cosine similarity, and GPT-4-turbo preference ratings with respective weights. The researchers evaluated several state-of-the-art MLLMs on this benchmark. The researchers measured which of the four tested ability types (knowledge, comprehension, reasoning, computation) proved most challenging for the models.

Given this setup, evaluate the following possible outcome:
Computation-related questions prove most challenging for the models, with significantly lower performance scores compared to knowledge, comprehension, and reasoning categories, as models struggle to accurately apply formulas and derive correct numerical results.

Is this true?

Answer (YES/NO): YES